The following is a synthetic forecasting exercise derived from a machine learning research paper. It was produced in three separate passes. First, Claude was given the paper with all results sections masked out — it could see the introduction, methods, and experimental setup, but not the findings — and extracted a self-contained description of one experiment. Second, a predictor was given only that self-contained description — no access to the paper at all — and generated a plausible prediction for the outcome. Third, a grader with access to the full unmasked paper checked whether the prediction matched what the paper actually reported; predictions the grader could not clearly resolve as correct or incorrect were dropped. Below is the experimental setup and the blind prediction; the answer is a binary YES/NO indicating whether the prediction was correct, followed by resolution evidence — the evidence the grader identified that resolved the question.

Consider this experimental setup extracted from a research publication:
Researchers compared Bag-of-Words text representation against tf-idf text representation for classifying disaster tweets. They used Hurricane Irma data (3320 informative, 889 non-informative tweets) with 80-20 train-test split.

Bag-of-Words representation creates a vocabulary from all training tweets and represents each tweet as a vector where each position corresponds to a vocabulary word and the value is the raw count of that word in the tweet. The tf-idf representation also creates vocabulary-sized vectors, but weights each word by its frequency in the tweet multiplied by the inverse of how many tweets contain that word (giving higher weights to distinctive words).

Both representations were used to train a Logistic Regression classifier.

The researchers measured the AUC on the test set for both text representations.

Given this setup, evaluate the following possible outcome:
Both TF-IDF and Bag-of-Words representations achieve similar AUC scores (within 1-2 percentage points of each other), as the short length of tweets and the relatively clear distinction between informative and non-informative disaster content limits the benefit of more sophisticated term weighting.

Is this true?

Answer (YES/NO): NO